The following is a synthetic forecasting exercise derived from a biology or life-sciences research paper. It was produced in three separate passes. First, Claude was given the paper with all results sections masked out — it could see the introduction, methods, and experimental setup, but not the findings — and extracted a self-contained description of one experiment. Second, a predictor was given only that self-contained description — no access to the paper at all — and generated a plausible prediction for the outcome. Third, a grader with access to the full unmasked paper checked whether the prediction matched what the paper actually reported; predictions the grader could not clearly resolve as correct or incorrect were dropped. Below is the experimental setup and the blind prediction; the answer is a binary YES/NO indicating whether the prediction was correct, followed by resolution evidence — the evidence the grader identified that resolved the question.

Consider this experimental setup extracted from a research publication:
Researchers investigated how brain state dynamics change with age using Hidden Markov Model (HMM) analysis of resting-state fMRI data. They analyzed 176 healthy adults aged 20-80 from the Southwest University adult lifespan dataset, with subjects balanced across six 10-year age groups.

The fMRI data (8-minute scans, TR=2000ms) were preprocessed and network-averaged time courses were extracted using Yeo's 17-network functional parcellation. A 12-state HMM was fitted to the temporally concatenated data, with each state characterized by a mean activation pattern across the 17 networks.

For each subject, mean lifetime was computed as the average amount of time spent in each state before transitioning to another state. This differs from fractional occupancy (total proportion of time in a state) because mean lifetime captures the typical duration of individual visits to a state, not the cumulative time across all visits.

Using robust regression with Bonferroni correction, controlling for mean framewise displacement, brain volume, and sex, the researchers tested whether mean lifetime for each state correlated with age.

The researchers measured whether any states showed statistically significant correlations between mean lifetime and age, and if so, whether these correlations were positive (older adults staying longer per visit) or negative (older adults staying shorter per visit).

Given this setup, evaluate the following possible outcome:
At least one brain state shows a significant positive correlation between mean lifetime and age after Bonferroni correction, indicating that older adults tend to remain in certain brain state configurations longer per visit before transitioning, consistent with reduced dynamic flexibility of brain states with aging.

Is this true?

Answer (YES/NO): YES